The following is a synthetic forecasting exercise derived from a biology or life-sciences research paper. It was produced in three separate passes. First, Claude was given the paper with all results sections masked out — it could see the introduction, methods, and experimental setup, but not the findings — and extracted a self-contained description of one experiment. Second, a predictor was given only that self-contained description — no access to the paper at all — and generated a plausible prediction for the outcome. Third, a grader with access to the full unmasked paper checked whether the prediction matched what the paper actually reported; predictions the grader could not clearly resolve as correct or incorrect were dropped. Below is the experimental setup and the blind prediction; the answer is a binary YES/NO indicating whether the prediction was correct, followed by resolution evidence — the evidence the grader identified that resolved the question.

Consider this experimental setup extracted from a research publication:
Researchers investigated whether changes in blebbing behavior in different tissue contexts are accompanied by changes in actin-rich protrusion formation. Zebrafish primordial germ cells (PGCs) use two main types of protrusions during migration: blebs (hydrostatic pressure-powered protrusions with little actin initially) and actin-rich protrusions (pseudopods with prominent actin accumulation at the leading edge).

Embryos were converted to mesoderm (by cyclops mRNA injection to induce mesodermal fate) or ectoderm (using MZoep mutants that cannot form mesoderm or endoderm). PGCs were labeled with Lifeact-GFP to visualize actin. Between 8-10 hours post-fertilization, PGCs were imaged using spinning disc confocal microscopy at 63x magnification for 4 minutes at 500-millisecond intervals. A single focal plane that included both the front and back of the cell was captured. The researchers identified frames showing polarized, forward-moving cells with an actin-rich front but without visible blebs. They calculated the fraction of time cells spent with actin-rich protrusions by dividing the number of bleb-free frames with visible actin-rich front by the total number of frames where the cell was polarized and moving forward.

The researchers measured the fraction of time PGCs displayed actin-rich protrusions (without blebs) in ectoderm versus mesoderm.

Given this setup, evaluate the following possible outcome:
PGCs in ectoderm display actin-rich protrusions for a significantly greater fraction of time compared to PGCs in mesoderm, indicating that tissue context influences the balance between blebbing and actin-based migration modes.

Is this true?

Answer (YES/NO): YES